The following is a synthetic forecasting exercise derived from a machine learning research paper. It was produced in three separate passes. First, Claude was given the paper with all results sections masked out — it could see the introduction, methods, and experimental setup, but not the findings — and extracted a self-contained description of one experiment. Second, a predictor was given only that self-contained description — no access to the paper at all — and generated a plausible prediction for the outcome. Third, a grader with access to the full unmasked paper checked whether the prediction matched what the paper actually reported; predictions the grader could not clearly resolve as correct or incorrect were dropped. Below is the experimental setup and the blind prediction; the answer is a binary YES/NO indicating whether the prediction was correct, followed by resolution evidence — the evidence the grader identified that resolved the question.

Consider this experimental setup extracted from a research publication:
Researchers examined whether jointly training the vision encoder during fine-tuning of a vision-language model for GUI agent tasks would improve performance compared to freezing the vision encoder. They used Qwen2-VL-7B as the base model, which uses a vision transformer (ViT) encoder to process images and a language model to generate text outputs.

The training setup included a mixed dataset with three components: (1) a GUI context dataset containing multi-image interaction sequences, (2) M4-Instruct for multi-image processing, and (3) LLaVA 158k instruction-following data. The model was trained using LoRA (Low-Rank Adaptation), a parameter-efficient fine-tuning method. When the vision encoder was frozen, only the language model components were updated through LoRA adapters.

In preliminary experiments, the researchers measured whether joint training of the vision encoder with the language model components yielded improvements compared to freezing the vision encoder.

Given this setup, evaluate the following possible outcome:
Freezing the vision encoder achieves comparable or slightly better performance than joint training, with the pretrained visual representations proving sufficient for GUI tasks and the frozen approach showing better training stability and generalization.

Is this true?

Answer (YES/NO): NO